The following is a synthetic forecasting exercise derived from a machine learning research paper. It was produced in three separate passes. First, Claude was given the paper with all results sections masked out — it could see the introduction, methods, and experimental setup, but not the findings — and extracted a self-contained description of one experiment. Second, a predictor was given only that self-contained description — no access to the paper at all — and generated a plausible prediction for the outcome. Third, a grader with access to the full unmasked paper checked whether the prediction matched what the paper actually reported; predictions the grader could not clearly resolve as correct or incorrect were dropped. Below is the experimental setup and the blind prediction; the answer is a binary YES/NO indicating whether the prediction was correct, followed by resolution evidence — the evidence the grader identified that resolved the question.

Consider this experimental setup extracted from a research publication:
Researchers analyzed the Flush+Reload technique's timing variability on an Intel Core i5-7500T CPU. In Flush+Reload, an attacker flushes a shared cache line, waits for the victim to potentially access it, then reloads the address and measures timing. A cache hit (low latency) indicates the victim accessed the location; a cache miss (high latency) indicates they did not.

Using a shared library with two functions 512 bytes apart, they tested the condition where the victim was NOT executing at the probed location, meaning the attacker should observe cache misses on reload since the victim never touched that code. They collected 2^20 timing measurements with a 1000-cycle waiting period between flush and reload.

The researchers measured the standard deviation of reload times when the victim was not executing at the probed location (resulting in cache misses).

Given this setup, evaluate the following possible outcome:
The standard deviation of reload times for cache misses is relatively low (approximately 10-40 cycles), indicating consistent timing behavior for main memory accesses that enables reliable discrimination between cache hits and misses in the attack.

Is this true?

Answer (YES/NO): NO